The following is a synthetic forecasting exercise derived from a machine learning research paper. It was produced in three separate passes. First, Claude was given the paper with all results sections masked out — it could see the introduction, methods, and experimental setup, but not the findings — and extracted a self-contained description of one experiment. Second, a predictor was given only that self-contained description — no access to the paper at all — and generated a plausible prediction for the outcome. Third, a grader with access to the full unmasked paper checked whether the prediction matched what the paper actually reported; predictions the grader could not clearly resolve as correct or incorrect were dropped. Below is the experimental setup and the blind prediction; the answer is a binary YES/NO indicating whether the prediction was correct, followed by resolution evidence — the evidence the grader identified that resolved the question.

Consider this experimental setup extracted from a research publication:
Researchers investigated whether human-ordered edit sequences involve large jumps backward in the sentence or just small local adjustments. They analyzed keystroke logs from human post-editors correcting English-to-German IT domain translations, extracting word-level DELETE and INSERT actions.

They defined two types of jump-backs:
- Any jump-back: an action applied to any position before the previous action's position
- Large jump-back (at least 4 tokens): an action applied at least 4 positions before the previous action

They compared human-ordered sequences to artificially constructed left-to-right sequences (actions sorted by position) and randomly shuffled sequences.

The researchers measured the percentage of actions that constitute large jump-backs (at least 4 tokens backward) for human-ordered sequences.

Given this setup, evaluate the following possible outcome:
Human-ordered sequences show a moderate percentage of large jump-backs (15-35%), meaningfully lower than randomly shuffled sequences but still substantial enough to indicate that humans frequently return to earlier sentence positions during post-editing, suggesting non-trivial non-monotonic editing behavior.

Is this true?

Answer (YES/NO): NO